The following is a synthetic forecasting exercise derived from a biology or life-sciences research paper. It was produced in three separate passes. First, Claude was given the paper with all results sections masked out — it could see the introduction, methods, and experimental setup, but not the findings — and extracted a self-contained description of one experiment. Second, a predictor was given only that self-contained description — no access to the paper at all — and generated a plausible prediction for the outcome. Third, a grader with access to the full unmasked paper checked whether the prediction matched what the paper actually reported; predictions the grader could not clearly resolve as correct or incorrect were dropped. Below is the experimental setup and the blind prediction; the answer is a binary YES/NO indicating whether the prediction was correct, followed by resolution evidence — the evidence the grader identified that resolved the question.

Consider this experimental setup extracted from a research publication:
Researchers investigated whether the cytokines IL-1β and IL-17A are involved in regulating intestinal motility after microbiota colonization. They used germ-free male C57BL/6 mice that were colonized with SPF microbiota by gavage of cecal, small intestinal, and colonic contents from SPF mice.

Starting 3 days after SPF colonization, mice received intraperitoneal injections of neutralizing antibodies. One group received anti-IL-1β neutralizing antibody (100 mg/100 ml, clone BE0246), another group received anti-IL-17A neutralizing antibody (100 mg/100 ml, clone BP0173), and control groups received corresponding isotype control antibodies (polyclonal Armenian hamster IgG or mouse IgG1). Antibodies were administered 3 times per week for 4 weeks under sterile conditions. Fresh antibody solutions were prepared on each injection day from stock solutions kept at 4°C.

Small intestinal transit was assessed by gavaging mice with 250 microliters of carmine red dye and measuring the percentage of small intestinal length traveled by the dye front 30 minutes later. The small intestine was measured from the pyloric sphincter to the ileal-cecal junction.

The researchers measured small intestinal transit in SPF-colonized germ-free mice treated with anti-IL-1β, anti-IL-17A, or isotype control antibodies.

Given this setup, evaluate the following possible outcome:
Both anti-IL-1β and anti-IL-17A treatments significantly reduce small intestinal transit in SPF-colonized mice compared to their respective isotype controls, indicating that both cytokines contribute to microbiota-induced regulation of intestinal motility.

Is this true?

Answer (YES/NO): NO